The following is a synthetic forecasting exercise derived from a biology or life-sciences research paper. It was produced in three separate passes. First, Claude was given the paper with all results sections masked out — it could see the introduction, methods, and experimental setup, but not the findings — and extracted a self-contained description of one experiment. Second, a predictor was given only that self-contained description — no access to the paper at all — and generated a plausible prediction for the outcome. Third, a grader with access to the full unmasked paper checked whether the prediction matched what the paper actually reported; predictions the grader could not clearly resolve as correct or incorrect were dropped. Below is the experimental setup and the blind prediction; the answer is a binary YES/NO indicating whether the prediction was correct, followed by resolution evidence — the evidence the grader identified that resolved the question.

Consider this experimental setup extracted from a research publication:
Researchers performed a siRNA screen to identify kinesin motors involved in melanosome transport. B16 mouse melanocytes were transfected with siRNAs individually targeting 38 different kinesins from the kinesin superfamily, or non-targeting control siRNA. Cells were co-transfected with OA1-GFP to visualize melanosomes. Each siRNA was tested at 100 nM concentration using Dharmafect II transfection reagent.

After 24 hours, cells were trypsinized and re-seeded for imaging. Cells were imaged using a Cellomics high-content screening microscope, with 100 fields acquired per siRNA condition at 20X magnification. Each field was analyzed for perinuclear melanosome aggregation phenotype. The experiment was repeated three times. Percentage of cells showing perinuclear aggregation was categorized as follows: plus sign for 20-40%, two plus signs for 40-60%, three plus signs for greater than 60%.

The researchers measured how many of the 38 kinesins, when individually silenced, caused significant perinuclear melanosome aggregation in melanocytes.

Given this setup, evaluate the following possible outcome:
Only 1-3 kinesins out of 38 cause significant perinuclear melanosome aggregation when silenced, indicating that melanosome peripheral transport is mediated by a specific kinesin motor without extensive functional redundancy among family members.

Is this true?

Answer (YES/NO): NO